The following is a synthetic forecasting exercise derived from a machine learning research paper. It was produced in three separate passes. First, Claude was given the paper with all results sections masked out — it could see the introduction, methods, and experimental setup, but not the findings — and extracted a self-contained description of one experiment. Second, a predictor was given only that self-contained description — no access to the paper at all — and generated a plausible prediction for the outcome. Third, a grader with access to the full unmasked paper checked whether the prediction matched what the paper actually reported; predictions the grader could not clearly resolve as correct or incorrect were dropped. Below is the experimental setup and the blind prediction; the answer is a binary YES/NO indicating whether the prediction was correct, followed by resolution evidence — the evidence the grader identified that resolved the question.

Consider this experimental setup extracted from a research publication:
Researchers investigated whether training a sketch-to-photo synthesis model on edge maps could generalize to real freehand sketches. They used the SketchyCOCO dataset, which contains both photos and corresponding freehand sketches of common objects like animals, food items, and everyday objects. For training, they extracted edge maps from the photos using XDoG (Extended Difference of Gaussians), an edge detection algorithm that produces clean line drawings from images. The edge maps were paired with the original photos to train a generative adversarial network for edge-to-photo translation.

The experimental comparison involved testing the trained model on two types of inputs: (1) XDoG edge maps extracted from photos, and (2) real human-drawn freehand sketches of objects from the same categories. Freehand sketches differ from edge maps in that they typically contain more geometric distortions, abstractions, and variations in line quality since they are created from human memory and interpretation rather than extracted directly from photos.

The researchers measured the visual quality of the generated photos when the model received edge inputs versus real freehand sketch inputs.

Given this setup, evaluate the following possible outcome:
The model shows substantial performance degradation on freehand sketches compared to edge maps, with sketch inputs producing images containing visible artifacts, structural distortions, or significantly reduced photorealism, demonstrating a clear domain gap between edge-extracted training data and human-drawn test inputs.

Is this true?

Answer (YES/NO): YES